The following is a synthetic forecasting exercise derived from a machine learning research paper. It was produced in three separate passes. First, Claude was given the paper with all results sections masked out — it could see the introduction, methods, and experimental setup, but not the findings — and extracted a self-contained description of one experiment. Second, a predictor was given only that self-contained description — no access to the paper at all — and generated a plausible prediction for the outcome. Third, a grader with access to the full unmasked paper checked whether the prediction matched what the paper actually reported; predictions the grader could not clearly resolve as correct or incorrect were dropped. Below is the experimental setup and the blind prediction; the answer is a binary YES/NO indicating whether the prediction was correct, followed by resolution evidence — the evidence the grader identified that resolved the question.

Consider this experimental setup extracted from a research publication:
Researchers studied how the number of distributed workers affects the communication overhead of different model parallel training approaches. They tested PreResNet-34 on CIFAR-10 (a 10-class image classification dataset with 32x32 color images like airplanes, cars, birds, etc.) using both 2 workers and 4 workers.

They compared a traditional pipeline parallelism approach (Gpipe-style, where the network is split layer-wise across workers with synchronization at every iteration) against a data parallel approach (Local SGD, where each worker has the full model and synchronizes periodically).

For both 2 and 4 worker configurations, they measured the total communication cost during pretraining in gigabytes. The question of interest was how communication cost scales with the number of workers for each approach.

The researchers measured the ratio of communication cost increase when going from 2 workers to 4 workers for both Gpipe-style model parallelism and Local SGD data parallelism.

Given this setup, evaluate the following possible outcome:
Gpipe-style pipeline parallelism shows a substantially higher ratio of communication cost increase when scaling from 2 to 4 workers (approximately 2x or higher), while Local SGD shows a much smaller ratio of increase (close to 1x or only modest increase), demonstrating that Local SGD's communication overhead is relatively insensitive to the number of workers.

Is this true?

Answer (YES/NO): NO